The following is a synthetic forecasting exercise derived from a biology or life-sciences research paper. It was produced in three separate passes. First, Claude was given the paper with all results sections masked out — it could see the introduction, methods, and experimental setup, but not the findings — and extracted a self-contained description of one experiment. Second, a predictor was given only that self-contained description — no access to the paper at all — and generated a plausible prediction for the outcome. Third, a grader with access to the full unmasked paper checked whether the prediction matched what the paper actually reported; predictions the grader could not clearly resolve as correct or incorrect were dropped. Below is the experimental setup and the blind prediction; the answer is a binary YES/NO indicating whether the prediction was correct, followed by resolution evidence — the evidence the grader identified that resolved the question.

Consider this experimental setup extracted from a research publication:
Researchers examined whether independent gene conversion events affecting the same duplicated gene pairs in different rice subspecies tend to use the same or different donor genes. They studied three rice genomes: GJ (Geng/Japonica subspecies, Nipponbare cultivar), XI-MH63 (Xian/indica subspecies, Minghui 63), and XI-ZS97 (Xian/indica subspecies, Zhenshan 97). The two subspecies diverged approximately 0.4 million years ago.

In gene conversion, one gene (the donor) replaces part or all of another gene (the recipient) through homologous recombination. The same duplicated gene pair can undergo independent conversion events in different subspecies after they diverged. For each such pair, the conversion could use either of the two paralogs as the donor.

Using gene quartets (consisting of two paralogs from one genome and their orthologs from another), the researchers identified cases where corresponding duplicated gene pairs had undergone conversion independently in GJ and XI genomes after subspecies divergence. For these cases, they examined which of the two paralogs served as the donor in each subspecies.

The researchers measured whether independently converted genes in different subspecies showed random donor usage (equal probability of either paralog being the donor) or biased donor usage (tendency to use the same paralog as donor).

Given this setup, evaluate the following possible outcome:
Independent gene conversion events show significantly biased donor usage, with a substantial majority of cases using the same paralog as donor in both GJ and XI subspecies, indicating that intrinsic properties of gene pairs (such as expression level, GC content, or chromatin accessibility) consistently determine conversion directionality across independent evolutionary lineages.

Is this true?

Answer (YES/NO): YES